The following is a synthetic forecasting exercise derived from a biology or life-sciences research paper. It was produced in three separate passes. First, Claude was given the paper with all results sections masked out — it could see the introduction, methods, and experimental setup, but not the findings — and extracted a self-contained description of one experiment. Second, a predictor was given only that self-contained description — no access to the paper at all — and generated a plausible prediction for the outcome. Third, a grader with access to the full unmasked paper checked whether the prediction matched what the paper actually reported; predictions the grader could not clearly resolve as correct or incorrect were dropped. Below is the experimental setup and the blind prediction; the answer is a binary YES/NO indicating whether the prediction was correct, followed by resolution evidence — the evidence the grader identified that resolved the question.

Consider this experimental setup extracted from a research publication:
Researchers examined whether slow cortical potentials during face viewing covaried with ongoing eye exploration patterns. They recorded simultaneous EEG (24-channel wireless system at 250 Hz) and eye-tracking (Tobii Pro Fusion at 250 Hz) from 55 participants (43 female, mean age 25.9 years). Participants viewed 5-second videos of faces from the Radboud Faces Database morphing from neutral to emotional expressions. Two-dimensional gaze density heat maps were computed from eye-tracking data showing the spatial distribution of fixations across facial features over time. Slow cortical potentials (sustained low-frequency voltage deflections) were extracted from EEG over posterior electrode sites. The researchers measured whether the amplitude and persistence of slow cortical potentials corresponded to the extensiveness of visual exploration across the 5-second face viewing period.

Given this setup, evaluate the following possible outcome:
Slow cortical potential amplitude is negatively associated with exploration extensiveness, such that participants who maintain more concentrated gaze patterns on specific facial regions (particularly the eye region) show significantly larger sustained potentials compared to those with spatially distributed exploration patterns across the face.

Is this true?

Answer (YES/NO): NO